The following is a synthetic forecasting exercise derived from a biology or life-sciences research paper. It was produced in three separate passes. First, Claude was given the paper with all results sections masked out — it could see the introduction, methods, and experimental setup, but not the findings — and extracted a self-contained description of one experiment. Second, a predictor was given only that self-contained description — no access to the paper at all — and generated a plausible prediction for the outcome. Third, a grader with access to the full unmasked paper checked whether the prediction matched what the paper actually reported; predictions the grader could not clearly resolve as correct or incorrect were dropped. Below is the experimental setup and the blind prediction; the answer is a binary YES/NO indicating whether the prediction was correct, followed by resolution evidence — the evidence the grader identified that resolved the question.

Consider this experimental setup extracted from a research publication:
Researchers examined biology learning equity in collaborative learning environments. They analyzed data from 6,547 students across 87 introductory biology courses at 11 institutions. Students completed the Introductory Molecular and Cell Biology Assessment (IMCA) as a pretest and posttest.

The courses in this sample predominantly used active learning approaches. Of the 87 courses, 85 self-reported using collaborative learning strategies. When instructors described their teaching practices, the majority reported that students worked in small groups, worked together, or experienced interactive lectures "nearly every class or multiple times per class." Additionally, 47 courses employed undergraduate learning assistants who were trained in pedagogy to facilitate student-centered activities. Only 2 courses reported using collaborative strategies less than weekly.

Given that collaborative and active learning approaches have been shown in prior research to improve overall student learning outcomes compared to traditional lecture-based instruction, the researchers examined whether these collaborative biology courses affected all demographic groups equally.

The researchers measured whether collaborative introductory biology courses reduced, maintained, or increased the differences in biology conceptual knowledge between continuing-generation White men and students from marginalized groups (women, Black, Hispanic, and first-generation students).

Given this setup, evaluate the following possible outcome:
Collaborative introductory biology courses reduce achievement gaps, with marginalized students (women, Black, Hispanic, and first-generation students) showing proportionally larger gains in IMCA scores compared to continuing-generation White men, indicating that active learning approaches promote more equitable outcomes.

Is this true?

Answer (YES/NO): NO